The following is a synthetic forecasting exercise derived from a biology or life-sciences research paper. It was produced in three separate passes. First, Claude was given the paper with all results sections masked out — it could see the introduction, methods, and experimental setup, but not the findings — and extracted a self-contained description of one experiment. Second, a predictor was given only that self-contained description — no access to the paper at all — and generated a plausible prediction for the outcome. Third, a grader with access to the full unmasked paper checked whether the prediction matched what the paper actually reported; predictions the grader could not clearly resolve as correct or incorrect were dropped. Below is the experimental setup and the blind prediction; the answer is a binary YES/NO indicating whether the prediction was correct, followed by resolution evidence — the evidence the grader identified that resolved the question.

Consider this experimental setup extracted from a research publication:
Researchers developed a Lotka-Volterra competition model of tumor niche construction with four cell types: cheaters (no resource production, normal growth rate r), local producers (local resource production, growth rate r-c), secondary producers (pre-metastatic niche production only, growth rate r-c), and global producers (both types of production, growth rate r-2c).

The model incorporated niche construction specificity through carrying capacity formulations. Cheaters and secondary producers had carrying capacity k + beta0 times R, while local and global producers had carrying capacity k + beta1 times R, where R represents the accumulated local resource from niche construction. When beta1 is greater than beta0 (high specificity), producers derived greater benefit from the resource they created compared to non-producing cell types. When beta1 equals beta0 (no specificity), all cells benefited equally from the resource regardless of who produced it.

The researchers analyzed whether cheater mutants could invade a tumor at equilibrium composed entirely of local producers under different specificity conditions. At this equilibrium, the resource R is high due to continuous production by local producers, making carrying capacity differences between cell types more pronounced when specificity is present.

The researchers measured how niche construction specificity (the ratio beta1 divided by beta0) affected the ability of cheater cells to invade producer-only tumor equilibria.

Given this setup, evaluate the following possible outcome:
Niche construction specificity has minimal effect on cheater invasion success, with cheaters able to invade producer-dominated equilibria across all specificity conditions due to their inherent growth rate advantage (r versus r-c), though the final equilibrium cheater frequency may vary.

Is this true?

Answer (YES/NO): NO